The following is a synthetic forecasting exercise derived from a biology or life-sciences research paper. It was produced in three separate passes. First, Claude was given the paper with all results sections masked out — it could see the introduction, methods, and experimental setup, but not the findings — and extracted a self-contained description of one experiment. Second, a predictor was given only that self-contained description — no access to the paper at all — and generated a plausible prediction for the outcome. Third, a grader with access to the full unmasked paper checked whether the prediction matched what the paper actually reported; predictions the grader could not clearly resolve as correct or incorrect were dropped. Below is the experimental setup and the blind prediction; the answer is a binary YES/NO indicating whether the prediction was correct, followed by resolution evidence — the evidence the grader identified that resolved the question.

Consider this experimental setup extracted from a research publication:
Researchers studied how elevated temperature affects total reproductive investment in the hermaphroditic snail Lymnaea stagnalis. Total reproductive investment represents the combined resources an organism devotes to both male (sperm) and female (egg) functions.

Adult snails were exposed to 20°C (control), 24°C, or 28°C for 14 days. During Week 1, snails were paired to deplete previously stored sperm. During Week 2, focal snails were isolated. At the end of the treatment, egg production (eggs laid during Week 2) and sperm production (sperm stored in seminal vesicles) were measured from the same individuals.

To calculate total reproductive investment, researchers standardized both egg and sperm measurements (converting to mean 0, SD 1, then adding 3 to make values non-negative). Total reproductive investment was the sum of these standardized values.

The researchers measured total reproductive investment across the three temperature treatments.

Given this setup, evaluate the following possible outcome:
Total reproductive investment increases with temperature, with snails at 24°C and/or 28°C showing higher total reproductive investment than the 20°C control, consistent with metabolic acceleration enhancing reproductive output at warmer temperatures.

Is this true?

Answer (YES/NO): NO